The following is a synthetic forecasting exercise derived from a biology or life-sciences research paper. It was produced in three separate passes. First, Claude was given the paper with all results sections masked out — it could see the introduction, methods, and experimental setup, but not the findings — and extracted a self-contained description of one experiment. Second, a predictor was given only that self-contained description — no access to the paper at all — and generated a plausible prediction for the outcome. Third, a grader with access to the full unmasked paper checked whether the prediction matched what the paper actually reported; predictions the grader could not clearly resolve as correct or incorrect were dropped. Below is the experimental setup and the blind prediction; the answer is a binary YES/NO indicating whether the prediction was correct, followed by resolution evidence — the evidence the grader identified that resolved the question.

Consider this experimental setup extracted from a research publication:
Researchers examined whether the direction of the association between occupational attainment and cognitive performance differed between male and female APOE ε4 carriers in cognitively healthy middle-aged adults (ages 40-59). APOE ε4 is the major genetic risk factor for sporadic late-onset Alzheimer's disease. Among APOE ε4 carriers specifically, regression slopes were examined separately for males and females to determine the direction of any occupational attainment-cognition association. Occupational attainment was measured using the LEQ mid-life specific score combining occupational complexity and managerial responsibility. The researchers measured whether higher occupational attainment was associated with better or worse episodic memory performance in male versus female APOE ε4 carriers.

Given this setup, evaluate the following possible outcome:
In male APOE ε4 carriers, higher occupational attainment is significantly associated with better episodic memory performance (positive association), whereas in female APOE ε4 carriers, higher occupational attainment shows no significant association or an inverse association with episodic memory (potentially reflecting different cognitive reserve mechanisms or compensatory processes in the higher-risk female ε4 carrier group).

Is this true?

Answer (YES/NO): NO